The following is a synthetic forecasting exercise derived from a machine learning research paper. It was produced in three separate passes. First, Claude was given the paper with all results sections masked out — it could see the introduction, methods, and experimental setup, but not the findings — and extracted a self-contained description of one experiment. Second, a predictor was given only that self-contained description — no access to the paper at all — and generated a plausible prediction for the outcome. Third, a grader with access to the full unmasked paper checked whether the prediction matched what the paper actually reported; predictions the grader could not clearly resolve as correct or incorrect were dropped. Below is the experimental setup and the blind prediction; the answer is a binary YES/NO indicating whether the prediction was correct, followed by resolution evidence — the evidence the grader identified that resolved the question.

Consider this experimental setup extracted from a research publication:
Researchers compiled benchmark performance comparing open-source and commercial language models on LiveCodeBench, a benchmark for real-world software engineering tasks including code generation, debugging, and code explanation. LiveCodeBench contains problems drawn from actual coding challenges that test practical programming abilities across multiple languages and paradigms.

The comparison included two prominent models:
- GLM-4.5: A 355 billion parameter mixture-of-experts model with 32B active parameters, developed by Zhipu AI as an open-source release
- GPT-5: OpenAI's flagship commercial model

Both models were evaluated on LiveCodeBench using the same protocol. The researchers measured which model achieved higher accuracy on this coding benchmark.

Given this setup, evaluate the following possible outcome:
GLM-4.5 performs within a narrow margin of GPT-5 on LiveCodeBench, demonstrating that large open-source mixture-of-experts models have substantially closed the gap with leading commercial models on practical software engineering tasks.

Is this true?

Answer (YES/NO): NO